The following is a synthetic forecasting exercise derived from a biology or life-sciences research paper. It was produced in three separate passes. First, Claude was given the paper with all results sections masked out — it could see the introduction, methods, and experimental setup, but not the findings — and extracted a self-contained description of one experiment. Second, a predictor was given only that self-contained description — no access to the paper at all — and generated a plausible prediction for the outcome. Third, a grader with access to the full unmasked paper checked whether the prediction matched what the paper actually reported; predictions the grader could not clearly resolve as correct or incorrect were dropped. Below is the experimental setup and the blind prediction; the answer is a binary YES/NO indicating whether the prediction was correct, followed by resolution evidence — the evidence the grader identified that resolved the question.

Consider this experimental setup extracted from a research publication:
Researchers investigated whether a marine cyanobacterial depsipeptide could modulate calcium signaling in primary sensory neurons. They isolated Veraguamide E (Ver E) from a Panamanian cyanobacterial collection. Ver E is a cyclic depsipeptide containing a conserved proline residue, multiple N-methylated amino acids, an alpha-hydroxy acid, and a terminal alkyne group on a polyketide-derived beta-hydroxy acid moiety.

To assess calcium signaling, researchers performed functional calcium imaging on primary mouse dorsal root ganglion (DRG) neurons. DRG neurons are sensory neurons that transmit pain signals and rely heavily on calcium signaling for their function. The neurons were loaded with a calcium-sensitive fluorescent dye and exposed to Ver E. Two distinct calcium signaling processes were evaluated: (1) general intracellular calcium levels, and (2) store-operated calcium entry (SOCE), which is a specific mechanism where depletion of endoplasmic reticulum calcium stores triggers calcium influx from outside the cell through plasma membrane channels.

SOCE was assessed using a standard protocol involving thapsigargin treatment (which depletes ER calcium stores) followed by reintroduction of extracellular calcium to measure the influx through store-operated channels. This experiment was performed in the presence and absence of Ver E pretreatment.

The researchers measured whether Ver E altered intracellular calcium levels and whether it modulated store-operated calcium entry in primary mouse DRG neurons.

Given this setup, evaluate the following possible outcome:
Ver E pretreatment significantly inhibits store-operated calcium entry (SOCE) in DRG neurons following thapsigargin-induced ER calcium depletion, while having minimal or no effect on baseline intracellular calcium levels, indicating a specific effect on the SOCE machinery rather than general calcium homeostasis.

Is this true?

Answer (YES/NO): NO